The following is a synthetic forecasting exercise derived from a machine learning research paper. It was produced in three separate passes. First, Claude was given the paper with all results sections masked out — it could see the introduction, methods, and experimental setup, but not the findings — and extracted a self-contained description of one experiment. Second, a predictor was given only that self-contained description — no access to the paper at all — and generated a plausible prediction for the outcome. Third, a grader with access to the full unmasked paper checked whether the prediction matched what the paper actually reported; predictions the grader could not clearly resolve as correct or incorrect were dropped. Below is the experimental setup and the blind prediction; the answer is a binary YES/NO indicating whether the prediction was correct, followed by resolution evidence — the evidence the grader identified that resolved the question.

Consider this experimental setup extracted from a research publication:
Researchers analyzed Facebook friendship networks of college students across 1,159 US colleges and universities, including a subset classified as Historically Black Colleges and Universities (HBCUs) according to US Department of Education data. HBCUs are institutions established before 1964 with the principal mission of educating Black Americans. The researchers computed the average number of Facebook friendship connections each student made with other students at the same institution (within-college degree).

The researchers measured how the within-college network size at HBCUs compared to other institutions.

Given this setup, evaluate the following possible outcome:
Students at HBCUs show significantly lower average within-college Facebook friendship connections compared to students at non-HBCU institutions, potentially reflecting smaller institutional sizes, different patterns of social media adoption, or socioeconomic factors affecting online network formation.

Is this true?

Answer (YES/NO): NO